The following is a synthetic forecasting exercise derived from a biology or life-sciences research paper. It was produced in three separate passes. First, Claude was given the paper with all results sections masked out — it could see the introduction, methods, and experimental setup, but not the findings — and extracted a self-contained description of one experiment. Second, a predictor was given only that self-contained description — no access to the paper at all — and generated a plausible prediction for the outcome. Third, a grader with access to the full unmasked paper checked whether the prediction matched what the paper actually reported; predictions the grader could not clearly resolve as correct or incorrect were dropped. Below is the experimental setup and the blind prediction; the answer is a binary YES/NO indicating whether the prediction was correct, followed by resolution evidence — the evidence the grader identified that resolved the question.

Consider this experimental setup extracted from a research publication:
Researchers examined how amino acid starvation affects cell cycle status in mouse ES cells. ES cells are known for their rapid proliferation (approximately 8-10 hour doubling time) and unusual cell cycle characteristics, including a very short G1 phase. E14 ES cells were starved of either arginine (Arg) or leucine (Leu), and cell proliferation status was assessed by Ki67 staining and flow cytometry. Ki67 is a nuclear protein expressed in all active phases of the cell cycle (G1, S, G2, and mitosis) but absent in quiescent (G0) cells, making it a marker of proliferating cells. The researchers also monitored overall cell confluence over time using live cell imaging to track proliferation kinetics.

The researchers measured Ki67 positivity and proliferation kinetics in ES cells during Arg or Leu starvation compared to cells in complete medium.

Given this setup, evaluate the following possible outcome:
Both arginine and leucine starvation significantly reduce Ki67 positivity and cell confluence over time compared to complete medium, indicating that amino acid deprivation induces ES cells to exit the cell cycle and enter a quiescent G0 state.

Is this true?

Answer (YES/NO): YES